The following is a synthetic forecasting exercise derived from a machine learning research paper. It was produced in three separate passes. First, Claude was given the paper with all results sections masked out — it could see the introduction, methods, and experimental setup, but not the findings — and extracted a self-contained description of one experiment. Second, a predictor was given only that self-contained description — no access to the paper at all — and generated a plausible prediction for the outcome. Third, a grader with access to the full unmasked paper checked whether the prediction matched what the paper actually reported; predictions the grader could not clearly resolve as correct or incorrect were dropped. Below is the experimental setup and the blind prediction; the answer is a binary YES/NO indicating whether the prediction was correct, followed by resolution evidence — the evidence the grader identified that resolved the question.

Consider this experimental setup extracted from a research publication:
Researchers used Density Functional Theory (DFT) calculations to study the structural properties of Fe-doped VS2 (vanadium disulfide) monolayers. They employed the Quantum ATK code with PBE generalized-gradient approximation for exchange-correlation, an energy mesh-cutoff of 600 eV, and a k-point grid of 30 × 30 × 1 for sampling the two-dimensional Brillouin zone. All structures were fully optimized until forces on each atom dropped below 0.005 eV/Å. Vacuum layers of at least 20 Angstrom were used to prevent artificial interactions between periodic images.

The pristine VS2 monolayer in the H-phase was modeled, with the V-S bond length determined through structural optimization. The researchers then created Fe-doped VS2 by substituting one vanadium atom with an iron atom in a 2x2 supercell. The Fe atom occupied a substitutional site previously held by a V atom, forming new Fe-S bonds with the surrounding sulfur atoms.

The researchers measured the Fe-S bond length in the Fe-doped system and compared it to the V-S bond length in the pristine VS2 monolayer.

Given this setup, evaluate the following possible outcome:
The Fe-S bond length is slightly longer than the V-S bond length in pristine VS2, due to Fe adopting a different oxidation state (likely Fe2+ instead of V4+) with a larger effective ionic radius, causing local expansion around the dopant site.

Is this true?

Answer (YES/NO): NO